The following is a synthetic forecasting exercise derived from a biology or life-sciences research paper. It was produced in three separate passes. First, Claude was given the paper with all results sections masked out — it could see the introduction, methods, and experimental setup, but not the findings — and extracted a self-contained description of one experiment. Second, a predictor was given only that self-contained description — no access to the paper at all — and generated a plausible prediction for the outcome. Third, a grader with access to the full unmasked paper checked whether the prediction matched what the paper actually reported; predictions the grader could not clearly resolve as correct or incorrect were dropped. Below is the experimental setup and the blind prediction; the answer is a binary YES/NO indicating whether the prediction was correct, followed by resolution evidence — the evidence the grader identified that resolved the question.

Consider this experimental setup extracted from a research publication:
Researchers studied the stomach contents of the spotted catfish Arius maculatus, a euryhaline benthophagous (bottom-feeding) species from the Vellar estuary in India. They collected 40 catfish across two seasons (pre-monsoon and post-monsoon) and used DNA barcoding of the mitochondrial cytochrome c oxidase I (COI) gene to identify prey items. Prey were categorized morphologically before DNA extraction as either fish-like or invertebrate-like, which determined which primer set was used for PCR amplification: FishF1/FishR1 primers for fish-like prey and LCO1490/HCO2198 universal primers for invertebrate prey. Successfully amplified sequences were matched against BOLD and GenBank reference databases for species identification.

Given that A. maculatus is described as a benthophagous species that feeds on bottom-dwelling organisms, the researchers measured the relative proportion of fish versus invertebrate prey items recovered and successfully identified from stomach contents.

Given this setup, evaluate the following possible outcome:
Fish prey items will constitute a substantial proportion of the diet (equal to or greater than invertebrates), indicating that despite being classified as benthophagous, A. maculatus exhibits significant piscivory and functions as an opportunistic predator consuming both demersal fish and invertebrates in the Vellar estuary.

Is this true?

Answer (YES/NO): NO